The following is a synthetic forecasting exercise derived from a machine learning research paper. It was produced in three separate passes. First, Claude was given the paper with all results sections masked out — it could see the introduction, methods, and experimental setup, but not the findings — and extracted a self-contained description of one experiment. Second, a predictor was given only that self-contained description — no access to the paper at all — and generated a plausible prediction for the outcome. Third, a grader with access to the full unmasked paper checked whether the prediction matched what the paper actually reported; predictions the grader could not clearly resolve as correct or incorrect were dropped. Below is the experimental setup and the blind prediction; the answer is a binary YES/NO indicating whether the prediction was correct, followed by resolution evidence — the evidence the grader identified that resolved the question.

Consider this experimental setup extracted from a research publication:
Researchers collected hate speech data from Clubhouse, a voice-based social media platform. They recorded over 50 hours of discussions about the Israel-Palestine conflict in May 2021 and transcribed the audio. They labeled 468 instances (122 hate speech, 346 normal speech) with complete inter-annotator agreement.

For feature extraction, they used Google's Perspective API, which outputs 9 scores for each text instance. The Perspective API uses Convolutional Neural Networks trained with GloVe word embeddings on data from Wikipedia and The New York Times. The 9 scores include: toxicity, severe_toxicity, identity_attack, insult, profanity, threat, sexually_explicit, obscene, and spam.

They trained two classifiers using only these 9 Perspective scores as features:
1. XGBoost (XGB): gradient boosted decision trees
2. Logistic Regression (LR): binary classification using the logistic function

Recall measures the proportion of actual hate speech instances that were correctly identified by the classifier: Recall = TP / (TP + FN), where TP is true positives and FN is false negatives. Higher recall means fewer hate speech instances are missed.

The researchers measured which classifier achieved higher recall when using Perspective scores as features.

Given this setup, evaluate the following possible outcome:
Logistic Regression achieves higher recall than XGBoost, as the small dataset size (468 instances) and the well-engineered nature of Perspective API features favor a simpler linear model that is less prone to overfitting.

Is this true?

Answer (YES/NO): NO